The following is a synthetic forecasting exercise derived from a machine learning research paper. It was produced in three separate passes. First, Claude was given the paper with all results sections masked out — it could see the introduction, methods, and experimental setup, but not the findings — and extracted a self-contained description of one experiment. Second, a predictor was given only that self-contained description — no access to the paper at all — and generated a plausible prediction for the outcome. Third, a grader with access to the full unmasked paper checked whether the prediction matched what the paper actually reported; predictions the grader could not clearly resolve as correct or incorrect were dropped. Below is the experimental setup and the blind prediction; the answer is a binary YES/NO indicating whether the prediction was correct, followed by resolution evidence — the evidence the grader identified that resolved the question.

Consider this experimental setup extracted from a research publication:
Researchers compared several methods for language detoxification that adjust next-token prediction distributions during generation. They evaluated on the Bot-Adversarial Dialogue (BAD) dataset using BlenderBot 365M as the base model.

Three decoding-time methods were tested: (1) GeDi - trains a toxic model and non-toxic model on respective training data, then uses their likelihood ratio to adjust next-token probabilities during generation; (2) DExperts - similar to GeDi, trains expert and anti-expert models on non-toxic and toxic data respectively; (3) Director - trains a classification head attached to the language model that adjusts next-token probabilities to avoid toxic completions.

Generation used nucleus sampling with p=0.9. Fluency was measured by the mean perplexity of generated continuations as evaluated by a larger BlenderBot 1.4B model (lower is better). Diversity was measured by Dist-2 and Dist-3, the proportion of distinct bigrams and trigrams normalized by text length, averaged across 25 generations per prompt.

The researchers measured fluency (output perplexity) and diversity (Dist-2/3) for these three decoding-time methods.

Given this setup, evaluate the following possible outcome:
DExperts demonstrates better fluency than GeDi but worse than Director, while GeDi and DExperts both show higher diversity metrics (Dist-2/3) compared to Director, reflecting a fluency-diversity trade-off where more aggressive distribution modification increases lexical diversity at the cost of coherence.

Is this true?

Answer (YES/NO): NO